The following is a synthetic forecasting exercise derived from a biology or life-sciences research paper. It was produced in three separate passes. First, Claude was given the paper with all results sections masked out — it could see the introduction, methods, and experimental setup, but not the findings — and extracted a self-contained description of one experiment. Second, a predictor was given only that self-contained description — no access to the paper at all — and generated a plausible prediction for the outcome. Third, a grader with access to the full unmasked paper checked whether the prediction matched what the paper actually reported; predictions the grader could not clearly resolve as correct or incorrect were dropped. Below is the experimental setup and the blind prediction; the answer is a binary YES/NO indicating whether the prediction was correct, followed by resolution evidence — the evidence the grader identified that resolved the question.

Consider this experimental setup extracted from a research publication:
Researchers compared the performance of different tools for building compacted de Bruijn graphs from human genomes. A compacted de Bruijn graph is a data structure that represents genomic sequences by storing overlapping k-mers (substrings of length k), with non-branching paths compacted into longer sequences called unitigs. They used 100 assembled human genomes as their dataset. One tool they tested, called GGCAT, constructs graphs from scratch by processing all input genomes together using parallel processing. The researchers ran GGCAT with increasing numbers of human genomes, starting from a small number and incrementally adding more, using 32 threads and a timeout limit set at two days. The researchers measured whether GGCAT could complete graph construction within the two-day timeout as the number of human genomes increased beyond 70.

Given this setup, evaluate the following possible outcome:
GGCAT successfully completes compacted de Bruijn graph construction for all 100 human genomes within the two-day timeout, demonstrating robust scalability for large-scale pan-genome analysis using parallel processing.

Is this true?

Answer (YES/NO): NO